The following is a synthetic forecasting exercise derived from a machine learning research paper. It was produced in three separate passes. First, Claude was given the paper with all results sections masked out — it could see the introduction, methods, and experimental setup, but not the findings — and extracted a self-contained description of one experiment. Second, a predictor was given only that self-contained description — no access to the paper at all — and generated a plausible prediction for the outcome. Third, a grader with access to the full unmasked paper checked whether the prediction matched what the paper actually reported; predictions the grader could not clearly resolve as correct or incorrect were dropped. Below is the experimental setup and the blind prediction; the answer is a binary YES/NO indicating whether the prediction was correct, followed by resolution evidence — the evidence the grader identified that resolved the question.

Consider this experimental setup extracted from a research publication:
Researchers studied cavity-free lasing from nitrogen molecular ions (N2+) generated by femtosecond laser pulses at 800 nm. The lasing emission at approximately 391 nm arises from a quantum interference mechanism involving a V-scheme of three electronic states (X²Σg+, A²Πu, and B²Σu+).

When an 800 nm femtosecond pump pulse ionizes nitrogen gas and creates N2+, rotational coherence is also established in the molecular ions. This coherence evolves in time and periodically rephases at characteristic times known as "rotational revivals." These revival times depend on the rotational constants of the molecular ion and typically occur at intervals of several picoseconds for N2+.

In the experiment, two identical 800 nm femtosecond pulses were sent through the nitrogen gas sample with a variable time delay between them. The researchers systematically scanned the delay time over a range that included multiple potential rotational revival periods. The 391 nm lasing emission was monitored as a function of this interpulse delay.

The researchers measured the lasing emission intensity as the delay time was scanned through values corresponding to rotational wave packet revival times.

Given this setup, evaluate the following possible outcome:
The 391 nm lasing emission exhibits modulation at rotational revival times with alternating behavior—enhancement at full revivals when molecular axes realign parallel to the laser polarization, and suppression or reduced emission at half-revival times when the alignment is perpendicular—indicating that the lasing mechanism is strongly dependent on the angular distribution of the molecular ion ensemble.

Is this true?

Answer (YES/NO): YES